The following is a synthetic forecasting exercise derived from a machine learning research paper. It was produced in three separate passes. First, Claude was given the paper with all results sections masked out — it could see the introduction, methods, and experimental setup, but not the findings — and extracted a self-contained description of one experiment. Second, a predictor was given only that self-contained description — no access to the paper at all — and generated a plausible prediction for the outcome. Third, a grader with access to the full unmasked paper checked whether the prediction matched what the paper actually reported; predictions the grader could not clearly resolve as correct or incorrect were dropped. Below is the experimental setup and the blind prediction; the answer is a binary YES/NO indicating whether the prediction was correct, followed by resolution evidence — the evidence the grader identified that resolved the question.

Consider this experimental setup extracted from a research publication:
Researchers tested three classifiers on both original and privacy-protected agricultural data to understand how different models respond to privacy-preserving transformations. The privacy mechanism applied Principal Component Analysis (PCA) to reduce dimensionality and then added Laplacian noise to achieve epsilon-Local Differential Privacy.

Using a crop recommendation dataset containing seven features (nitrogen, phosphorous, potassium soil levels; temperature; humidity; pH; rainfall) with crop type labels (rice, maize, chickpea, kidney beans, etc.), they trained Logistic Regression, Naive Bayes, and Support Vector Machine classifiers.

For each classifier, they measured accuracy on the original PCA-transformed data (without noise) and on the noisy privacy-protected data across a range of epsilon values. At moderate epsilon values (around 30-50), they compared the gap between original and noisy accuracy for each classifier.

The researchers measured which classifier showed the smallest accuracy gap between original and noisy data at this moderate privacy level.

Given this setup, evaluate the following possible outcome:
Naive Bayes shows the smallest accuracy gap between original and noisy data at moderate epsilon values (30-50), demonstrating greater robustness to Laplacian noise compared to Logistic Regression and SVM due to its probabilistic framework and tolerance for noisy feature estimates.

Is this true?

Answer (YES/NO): NO